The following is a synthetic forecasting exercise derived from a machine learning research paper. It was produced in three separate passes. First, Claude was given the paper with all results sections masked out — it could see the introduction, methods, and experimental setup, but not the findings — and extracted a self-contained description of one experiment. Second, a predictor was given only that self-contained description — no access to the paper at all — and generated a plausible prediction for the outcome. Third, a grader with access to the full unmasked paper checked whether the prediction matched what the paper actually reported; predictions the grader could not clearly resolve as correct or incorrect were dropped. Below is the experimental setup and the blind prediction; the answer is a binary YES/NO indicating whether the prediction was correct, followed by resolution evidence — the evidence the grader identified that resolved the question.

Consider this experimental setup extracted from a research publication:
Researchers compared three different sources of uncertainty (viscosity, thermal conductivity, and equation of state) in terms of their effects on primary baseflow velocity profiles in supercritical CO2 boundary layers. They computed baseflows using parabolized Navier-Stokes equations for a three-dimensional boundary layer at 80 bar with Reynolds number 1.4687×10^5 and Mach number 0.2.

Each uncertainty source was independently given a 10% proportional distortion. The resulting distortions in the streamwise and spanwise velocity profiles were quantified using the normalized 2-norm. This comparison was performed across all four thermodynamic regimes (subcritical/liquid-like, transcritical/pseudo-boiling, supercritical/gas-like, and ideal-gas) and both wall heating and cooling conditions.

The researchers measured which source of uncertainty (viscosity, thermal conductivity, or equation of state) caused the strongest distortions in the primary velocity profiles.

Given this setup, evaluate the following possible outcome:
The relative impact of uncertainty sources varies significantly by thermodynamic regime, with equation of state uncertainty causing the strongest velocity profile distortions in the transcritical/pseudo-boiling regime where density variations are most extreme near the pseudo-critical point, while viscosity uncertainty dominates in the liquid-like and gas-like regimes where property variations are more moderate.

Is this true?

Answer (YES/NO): NO